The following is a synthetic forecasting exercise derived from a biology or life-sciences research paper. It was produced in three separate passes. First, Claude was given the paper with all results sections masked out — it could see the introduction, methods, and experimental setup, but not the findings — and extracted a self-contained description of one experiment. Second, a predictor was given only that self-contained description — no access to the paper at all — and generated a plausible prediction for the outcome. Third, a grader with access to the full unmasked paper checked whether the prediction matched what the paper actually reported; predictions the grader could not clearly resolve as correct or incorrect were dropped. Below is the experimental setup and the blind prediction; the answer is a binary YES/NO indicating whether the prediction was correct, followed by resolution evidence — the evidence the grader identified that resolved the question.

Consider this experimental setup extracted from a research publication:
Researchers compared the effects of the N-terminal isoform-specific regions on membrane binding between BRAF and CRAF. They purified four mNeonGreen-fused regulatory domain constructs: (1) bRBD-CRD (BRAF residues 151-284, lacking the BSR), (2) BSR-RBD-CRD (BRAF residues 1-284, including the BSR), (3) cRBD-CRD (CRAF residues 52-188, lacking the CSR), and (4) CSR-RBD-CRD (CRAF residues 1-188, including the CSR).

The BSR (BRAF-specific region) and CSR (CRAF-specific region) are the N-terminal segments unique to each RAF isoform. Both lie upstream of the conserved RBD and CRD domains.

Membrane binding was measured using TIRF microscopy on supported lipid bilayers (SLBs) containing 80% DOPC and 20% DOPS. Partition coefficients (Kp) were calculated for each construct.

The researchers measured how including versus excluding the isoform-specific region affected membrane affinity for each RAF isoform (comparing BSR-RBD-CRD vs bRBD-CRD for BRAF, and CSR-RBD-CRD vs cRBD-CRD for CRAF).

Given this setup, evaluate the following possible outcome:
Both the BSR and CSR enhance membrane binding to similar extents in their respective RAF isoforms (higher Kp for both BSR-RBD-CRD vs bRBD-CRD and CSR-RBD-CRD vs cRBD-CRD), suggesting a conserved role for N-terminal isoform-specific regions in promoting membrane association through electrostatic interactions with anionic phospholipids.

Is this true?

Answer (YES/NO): NO